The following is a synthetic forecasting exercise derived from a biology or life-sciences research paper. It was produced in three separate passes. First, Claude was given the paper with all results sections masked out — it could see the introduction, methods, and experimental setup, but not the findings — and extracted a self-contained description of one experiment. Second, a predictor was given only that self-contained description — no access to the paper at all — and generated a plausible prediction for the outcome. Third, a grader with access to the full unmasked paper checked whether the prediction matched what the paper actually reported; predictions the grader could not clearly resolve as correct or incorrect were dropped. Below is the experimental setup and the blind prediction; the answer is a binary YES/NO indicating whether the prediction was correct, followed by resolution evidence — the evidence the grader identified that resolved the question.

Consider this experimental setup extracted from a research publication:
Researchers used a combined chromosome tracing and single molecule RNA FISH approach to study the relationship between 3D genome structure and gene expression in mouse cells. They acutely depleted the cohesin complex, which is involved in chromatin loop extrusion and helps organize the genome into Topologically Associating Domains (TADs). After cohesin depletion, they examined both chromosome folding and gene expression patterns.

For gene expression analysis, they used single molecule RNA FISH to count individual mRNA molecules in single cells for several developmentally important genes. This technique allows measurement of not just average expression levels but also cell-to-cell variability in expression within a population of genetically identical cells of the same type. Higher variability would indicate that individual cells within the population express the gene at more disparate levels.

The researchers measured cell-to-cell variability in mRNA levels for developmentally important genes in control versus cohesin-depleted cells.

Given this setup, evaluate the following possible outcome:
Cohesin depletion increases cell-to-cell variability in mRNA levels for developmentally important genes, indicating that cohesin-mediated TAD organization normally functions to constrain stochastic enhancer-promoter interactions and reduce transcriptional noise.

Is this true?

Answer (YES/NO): YES